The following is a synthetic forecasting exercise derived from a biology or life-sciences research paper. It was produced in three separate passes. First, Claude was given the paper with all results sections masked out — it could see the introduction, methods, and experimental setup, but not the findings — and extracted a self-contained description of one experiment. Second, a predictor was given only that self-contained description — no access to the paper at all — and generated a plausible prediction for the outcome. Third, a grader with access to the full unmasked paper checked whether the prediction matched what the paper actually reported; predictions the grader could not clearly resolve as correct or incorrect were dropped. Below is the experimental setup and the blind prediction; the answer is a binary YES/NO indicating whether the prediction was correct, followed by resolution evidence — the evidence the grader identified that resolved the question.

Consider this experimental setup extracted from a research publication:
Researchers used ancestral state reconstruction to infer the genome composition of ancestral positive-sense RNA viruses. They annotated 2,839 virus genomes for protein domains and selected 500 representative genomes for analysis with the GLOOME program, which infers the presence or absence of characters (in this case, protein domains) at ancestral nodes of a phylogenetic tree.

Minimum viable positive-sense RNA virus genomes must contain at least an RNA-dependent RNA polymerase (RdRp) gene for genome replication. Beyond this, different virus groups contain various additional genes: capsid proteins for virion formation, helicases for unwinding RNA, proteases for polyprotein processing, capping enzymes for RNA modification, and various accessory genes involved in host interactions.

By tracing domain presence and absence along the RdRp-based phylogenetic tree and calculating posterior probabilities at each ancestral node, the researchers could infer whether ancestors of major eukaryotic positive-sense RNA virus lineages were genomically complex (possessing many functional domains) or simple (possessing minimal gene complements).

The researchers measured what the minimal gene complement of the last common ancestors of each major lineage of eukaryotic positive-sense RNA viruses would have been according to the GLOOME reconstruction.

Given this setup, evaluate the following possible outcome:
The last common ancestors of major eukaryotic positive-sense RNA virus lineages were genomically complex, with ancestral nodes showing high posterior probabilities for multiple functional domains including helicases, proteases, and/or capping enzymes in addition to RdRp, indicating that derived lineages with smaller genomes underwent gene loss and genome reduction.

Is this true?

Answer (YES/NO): NO